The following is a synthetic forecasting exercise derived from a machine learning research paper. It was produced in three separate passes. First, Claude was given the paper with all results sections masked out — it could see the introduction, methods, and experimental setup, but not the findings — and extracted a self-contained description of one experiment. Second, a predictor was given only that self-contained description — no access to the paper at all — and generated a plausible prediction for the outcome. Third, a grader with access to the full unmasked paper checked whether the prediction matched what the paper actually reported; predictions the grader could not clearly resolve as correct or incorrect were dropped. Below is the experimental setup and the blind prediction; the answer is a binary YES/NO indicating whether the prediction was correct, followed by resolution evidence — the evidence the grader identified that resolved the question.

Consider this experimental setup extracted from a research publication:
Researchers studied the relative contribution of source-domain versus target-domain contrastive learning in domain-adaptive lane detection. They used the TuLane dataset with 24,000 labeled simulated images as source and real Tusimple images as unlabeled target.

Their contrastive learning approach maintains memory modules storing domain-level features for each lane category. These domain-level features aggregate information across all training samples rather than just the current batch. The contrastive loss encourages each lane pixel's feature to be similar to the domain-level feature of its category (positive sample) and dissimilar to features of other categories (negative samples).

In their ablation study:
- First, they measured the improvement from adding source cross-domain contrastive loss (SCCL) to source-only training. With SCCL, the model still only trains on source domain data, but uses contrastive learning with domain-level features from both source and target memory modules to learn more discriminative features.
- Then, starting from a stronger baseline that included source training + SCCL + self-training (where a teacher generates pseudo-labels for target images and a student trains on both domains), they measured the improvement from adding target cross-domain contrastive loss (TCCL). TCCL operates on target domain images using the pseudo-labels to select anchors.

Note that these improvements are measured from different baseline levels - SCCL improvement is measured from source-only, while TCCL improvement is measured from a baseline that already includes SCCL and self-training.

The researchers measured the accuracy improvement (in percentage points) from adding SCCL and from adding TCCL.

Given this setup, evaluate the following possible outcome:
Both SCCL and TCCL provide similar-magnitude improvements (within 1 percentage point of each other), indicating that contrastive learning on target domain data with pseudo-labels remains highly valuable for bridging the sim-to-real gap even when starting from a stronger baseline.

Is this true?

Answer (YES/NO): NO